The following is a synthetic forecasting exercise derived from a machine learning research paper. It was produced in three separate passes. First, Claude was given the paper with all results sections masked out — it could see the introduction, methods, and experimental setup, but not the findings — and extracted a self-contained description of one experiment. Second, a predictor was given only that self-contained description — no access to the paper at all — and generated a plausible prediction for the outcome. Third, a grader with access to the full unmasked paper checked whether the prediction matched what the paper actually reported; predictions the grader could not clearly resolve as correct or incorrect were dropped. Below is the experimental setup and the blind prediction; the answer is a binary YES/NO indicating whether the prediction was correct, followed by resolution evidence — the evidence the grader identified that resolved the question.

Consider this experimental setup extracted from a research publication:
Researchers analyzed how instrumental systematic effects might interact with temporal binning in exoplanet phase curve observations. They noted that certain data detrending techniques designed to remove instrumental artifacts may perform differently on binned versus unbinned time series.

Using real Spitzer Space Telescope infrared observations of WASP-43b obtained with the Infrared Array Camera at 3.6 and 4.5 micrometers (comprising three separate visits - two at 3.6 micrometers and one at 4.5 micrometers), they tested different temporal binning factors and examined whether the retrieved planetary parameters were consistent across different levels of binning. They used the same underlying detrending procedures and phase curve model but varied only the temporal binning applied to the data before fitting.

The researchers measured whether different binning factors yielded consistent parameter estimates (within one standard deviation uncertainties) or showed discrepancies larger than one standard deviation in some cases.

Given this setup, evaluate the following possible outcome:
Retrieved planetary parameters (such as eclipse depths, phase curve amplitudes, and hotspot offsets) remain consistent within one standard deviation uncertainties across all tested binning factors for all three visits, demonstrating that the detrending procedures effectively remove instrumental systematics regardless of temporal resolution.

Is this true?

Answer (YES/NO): NO